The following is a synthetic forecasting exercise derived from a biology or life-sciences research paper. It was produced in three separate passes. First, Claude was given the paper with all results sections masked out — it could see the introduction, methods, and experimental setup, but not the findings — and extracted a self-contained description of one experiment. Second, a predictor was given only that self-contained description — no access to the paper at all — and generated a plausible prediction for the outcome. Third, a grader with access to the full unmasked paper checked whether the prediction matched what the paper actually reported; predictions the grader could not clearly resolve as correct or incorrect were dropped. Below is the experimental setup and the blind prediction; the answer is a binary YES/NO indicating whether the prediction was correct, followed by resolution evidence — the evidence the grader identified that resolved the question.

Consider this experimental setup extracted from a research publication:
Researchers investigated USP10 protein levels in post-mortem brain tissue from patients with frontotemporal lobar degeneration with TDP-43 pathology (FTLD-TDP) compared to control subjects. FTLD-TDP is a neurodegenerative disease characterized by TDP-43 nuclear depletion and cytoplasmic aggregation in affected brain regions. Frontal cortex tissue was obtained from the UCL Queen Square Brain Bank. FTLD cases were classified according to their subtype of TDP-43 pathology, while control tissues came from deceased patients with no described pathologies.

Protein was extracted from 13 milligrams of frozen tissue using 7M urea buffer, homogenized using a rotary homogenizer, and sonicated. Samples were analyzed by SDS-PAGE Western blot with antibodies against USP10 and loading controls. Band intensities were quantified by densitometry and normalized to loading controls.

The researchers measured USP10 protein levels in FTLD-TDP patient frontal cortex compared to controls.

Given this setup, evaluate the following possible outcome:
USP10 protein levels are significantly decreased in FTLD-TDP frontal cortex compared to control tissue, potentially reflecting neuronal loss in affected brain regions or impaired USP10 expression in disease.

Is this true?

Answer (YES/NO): NO